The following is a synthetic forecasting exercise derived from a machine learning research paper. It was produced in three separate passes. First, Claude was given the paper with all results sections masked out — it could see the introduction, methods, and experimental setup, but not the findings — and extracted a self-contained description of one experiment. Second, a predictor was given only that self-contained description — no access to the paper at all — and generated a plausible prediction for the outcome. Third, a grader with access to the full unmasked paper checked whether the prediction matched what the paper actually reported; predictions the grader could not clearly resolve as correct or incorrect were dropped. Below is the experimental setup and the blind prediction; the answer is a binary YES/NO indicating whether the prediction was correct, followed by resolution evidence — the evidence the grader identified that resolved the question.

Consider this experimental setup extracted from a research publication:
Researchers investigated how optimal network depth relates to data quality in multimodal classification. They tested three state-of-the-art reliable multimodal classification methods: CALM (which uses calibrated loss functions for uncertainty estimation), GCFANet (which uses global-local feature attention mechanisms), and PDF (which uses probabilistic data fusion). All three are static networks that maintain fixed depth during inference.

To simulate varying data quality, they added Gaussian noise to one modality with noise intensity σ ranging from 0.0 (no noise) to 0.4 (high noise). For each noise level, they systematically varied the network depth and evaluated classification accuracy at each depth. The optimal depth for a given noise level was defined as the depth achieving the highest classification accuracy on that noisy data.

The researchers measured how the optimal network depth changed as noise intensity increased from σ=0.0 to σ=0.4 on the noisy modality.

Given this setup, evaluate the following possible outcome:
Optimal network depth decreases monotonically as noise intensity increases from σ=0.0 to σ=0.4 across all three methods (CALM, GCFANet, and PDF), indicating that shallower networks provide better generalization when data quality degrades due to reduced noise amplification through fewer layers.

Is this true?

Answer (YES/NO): NO